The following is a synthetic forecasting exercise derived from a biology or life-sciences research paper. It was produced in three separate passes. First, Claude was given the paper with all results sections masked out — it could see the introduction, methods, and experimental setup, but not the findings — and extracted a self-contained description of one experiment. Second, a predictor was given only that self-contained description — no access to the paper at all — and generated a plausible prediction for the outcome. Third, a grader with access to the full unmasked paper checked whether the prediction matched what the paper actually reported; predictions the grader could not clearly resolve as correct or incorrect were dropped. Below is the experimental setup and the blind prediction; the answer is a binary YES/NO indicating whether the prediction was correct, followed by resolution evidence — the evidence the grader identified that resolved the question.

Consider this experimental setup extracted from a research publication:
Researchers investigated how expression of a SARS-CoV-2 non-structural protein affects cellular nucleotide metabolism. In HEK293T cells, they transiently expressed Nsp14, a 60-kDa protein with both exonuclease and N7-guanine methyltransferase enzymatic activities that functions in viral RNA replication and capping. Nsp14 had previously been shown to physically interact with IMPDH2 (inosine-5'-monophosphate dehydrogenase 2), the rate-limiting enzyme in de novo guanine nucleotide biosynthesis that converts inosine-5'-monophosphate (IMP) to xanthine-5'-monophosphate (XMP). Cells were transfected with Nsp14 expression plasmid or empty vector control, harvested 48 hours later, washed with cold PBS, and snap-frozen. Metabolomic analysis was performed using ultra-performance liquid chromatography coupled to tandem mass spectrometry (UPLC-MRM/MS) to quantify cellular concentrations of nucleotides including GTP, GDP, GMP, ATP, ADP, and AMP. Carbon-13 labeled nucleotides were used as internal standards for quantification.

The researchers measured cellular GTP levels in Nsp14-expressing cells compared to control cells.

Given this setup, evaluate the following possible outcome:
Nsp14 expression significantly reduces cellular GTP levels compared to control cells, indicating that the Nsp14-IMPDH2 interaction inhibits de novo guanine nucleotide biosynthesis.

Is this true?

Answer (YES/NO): NO